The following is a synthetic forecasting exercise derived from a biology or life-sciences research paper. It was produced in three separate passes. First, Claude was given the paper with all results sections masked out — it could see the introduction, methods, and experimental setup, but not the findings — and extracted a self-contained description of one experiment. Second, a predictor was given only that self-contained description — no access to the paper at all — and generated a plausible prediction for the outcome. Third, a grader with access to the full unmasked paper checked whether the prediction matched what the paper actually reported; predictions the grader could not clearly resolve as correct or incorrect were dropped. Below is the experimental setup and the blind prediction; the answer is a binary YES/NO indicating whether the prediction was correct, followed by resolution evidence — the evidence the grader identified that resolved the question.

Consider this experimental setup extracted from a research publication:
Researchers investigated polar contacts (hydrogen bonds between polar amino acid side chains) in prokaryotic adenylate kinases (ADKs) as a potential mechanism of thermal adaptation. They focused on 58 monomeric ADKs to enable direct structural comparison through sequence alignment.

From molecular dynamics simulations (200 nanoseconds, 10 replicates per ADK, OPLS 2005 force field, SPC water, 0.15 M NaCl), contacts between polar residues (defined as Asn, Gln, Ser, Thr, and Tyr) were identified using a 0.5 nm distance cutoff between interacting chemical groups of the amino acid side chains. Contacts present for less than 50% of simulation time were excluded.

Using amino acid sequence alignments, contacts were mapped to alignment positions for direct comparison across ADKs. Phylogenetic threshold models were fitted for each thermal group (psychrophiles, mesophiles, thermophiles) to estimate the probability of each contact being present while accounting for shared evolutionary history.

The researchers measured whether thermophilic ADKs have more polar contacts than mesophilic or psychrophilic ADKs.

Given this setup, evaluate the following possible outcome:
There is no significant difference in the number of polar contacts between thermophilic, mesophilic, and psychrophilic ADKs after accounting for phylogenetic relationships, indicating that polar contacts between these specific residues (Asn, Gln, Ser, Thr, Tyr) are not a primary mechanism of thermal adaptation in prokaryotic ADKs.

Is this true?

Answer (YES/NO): YES